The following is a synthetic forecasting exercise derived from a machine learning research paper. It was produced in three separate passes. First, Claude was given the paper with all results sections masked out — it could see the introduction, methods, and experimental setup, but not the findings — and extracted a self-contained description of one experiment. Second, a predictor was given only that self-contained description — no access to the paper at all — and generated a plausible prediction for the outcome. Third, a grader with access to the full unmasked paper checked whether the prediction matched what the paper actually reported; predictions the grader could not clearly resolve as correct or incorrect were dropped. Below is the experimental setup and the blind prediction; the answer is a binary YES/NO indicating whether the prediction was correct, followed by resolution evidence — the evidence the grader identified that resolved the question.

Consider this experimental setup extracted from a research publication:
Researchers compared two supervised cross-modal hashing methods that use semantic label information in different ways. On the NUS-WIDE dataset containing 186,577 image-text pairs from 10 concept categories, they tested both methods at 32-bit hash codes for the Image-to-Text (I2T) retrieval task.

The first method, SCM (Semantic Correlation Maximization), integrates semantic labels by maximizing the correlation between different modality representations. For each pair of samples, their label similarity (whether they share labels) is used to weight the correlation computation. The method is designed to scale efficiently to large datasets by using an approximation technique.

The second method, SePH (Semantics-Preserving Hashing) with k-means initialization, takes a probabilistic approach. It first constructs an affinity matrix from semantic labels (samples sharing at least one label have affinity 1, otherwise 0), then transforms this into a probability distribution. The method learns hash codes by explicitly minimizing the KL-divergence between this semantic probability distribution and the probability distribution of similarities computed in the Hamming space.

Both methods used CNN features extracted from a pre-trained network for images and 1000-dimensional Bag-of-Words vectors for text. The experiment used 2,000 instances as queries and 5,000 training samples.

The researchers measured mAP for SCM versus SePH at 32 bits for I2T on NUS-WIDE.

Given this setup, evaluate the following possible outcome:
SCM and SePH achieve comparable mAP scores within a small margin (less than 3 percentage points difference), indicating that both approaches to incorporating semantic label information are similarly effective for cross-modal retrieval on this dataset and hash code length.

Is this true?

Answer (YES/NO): NO